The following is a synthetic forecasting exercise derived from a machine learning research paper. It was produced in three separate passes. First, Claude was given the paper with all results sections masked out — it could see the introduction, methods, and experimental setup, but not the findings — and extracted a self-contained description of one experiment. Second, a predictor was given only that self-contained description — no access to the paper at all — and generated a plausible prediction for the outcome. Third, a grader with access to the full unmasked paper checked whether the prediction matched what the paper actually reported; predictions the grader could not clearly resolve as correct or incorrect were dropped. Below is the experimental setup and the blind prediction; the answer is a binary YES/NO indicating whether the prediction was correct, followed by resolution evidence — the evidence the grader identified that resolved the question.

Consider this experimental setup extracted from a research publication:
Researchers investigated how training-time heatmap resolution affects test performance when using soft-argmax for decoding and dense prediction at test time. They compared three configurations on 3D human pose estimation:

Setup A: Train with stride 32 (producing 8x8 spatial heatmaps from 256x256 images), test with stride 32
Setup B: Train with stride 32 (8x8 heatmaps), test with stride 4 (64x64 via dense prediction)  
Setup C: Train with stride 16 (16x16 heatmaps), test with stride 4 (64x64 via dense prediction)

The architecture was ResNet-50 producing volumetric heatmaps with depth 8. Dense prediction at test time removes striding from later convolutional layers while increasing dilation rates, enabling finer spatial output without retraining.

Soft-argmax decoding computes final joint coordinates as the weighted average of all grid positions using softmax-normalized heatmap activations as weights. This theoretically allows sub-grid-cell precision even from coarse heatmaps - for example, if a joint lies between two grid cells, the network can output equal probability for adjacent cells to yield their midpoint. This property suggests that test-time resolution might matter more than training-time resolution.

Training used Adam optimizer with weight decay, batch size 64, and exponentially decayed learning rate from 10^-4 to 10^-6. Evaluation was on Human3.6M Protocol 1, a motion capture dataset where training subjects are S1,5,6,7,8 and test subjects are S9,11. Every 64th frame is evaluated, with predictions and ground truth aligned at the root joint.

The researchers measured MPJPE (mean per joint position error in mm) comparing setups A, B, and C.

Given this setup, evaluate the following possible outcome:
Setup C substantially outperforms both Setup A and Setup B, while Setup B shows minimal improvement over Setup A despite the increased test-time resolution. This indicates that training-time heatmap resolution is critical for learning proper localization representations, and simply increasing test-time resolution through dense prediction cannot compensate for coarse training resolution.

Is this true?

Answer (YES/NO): NO